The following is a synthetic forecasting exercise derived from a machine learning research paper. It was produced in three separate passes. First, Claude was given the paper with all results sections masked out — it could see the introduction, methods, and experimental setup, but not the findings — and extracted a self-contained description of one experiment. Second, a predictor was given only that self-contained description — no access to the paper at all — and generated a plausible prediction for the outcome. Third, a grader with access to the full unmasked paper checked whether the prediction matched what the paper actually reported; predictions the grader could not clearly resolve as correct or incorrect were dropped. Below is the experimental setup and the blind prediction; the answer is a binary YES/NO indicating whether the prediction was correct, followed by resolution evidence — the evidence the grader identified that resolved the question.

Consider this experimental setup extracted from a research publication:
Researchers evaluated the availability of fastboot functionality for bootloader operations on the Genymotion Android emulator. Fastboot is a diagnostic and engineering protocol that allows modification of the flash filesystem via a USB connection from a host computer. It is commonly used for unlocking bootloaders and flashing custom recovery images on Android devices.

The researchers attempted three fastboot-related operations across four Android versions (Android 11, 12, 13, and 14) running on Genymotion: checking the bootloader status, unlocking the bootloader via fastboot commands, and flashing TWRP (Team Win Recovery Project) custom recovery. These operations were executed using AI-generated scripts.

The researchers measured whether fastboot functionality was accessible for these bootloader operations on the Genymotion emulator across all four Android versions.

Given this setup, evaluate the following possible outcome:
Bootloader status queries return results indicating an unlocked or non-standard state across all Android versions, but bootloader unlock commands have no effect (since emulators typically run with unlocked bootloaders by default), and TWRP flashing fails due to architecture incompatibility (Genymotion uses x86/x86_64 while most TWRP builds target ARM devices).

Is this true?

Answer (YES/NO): NO